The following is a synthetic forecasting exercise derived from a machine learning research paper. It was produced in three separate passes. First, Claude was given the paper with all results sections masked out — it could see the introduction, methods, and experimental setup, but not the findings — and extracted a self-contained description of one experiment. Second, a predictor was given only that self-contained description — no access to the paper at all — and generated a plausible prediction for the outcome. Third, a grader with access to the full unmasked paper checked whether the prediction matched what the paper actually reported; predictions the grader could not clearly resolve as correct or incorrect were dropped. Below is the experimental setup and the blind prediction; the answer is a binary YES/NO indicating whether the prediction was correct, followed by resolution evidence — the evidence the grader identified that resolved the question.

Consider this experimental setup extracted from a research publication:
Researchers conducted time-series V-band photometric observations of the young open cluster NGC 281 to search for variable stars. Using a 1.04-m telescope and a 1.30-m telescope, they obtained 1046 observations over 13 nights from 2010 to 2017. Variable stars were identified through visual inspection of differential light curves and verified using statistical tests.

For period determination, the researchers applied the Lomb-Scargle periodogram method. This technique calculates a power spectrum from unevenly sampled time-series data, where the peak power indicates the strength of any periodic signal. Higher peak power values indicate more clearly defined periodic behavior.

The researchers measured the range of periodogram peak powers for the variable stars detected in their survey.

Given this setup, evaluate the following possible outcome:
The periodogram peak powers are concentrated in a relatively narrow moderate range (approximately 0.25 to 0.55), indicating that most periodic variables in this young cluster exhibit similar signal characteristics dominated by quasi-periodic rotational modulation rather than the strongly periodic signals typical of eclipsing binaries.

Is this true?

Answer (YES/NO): NO